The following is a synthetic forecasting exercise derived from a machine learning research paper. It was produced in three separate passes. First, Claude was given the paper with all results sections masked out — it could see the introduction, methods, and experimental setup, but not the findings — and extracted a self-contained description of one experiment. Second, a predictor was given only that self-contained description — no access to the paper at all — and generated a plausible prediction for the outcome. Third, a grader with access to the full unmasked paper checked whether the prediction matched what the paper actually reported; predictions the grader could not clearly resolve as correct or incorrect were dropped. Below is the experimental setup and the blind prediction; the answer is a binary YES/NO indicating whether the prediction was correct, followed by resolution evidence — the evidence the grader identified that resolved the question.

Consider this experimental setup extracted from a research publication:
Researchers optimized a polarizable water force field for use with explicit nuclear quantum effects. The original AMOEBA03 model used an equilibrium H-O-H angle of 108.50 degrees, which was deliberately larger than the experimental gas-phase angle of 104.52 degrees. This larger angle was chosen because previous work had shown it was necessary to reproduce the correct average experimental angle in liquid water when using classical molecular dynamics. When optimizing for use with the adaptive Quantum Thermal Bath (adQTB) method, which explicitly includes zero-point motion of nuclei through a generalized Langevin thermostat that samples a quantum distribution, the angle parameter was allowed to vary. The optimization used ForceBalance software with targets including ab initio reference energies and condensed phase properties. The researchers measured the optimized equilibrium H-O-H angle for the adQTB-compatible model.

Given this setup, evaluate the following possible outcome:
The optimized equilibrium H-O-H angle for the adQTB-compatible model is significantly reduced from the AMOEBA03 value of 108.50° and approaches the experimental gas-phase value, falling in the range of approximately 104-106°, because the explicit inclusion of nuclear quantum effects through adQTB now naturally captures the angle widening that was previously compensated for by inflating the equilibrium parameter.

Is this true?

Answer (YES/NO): NO